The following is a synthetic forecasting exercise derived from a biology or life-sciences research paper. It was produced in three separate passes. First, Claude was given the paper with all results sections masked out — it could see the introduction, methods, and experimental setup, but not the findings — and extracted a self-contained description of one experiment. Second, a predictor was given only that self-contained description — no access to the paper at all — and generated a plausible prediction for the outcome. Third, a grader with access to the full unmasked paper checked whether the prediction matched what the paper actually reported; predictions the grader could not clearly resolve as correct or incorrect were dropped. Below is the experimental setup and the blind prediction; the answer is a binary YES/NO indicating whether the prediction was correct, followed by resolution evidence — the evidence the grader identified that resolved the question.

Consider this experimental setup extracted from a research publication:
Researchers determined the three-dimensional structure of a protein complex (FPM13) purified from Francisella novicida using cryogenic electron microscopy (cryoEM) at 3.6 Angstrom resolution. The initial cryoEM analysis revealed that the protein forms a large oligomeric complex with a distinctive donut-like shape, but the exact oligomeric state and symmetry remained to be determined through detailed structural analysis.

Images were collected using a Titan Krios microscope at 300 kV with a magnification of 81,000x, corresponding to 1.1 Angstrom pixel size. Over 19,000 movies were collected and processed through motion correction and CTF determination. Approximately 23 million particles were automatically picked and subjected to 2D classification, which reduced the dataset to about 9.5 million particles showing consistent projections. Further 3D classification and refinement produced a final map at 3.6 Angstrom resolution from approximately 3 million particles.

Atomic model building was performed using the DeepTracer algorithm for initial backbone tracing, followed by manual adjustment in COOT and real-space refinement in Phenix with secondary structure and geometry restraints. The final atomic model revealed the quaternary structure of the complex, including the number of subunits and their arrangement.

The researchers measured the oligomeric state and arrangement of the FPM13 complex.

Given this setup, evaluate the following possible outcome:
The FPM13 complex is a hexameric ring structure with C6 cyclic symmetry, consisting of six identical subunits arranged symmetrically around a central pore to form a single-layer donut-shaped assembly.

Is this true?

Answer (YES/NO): NO